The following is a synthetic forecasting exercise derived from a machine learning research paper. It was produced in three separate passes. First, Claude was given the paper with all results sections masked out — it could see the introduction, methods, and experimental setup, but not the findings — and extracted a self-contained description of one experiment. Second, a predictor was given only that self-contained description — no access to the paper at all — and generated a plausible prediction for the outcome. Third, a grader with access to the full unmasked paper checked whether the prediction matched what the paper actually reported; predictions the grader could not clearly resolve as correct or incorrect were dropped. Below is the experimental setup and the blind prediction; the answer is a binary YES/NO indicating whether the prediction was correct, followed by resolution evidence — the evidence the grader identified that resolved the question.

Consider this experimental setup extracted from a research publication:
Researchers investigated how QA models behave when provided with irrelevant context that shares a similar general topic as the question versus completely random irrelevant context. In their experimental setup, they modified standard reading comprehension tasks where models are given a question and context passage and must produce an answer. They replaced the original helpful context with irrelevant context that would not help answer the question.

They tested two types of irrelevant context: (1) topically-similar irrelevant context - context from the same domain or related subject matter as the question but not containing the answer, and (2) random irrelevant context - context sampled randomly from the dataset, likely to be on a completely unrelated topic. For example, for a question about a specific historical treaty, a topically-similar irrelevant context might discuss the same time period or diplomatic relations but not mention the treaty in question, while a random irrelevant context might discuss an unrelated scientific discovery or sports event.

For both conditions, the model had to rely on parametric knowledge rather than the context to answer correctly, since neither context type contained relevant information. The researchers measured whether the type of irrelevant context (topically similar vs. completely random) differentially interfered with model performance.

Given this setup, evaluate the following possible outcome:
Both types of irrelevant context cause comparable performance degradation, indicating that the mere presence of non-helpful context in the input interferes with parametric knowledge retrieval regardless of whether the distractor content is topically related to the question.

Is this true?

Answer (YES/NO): NO